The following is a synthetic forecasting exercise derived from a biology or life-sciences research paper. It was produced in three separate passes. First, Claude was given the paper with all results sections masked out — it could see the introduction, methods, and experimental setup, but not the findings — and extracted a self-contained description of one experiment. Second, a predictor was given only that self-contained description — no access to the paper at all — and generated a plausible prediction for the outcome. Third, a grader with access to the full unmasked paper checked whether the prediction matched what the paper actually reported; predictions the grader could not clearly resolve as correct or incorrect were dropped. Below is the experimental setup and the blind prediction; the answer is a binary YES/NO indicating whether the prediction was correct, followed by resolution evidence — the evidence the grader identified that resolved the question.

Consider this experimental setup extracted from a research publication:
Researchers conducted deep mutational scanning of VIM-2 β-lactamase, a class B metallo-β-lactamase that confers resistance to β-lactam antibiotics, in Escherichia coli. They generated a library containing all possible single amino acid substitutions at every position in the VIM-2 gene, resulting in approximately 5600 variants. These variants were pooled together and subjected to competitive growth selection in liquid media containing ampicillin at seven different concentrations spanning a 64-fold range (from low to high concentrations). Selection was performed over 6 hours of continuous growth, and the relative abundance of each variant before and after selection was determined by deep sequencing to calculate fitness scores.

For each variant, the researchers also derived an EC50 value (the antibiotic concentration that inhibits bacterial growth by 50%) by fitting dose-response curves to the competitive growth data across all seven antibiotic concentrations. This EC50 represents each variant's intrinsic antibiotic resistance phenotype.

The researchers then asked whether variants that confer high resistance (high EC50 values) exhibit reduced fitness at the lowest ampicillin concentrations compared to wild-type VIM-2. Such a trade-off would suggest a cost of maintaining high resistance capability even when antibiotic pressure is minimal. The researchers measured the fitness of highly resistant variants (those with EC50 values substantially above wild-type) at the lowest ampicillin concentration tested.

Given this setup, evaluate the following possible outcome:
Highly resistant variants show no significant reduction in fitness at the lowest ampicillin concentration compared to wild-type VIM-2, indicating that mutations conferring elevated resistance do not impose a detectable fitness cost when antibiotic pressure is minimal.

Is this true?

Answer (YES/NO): YES